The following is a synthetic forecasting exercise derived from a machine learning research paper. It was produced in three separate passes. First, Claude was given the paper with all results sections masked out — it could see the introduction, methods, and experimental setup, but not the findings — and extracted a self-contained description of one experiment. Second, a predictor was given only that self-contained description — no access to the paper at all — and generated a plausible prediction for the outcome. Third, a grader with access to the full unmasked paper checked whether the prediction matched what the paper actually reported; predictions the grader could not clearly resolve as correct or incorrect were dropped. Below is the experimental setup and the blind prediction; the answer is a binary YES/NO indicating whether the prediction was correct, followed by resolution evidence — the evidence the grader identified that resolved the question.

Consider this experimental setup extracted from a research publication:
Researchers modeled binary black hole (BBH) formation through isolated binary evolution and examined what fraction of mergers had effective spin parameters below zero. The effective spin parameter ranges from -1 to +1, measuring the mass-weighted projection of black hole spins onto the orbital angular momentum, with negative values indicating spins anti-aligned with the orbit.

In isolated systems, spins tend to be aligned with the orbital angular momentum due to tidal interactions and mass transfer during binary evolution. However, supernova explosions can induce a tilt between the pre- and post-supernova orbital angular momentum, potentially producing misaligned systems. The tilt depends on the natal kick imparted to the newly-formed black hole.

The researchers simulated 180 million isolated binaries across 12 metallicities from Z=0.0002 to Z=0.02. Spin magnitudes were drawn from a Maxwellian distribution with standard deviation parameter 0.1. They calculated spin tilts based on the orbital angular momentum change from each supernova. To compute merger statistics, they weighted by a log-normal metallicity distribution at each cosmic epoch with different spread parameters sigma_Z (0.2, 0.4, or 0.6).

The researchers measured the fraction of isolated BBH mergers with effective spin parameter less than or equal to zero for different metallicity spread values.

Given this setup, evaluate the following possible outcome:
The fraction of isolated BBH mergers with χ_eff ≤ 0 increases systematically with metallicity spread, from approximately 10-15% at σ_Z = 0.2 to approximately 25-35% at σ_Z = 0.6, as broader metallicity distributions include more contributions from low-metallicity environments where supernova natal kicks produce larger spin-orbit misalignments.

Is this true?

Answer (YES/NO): NO